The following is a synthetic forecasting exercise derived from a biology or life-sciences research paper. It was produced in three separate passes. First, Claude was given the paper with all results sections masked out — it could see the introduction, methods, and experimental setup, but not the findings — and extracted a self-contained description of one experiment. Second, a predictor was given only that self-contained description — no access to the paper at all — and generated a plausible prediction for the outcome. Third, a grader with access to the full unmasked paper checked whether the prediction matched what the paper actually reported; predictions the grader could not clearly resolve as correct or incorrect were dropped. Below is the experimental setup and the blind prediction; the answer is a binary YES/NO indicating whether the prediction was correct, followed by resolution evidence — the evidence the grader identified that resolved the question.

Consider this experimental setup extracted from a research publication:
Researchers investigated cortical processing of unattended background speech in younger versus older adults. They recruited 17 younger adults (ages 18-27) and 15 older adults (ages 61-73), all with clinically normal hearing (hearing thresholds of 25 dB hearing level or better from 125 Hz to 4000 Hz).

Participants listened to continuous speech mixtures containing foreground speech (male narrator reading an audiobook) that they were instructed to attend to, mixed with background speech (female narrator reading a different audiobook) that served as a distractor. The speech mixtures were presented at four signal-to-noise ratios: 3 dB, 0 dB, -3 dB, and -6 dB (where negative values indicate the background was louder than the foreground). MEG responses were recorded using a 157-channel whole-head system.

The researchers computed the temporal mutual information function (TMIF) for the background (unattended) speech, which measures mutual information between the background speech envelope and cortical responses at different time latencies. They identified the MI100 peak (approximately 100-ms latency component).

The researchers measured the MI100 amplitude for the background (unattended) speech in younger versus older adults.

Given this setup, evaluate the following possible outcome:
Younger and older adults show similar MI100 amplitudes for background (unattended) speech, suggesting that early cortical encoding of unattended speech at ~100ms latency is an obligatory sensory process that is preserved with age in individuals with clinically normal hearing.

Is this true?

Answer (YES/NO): NO